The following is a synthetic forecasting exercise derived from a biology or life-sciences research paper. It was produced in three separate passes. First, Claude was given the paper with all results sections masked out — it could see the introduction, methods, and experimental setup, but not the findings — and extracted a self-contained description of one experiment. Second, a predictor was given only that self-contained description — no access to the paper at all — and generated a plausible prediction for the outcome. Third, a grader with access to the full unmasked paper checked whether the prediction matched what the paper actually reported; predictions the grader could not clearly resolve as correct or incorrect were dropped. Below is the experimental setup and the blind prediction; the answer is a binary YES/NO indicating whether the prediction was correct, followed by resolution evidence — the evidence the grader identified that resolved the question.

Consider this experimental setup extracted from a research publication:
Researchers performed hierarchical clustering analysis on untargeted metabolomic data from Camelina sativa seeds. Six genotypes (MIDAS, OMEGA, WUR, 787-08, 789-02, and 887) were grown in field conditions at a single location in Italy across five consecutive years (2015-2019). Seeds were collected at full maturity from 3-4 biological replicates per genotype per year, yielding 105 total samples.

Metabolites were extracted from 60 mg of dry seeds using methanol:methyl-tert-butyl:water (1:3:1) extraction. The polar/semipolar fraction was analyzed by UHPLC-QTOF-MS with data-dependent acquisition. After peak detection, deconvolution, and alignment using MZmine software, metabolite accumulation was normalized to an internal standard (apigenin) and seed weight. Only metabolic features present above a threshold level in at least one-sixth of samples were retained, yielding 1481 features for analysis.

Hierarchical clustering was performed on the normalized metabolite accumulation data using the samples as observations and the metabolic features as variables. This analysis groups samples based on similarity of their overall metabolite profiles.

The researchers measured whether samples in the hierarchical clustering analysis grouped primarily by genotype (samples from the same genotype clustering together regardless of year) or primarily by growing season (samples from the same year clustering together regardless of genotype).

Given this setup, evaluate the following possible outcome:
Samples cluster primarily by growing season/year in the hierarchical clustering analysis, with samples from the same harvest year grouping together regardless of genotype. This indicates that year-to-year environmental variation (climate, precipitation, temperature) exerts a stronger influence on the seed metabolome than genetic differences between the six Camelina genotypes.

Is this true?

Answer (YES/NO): YES